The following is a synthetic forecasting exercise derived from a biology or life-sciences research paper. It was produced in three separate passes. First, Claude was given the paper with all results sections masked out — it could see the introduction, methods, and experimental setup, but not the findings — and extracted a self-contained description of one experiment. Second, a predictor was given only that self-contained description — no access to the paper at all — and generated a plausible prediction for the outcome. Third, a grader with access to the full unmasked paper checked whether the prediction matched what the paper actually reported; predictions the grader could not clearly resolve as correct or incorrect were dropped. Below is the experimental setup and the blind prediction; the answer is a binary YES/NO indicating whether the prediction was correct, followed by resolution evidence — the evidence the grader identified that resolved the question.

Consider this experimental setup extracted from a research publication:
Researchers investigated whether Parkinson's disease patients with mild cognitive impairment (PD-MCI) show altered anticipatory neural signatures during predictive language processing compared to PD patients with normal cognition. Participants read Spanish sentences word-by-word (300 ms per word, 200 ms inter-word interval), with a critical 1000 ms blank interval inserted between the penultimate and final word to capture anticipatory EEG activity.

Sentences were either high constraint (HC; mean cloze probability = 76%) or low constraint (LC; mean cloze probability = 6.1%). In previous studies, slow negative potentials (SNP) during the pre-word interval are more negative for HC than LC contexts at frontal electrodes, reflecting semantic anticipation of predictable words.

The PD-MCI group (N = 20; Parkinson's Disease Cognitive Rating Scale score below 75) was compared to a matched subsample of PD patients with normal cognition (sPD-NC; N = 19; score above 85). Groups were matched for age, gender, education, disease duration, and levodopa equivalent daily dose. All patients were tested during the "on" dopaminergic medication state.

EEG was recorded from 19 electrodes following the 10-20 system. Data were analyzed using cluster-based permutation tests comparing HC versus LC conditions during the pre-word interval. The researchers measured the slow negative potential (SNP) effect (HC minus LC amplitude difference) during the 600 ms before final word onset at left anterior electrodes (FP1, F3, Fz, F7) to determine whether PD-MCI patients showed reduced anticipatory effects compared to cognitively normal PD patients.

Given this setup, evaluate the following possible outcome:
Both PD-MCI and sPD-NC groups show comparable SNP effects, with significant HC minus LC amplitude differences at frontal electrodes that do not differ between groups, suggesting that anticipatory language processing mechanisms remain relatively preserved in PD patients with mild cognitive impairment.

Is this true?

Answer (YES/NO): NO